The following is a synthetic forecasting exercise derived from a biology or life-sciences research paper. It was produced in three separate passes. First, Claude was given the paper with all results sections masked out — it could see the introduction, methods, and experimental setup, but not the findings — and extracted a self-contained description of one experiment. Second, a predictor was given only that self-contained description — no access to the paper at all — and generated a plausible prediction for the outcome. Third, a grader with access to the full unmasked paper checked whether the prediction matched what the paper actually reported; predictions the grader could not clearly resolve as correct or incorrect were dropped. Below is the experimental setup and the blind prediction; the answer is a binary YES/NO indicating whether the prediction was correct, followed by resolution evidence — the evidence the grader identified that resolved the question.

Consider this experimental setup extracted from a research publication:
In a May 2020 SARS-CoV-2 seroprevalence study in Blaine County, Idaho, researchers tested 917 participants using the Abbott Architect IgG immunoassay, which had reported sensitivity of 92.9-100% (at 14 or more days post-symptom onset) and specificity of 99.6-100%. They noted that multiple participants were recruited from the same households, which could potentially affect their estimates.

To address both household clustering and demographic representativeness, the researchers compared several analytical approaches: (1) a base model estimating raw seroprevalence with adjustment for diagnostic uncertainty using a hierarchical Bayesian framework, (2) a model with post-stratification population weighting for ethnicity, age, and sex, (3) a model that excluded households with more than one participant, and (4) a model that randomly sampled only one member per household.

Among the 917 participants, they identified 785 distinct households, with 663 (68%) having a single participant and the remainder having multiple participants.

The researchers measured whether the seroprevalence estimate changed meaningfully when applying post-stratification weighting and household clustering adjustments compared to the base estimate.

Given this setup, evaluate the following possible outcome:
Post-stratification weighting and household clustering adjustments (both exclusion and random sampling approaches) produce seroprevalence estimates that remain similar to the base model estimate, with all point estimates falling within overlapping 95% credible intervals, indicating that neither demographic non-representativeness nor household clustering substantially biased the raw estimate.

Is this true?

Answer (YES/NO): YES